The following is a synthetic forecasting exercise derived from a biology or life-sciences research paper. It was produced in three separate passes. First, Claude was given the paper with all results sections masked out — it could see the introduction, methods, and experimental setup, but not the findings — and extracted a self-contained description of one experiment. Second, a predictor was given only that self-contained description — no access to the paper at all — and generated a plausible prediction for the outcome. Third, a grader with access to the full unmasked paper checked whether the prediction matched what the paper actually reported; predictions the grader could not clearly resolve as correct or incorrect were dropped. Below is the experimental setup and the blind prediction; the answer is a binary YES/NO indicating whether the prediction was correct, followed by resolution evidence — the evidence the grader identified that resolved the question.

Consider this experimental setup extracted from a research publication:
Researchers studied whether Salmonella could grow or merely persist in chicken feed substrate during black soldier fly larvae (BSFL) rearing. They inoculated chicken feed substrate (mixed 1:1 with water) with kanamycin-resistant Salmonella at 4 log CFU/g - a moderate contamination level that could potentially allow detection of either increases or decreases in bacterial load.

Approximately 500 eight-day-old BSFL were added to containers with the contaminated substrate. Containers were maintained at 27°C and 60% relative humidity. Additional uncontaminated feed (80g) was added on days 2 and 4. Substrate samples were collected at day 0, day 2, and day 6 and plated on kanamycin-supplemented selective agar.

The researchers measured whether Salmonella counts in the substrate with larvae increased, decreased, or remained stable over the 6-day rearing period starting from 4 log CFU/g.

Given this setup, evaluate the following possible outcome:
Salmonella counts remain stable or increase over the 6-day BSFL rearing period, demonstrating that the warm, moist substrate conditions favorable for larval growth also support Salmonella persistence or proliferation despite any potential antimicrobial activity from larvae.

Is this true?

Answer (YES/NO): YES